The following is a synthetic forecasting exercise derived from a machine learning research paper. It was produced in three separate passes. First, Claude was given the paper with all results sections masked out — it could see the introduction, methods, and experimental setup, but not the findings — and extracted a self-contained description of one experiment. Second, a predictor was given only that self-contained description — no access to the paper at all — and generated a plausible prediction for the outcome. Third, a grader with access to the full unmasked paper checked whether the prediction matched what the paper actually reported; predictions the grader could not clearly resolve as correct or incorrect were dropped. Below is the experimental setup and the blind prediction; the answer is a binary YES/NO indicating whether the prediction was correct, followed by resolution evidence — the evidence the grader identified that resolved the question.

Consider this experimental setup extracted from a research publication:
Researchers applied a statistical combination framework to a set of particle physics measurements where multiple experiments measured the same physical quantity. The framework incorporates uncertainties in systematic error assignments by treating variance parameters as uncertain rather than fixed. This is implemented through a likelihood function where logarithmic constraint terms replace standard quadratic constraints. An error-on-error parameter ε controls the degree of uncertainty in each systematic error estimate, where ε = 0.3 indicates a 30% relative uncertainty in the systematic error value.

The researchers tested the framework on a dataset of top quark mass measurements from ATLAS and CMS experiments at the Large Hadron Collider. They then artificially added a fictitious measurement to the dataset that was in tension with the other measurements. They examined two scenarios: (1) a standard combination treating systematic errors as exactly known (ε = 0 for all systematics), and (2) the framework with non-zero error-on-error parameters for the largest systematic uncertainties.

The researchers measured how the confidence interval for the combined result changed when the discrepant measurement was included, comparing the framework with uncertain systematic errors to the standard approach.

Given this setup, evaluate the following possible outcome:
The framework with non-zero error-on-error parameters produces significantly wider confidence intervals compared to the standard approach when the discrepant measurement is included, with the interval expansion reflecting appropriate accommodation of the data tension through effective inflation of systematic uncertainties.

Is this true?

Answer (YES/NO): YES